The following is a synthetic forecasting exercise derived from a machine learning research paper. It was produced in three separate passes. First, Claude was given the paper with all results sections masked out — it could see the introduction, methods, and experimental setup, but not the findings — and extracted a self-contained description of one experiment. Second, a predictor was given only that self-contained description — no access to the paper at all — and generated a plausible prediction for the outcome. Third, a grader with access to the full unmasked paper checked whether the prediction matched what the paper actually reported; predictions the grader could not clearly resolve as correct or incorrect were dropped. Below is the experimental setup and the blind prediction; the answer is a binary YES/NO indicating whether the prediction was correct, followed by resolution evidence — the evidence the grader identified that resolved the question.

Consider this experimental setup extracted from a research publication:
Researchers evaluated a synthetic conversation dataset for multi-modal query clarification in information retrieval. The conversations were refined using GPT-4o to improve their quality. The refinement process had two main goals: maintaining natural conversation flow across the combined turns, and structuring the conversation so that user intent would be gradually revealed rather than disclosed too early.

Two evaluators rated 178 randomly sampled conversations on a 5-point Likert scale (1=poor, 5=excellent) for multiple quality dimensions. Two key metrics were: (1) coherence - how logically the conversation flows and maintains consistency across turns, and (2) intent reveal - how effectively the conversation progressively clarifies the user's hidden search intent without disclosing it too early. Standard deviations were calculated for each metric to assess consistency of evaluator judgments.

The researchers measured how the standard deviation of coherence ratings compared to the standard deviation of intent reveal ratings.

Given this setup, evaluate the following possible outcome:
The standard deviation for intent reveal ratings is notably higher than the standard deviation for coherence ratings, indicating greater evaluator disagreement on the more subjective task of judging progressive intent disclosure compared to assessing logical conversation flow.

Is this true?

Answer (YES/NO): NO